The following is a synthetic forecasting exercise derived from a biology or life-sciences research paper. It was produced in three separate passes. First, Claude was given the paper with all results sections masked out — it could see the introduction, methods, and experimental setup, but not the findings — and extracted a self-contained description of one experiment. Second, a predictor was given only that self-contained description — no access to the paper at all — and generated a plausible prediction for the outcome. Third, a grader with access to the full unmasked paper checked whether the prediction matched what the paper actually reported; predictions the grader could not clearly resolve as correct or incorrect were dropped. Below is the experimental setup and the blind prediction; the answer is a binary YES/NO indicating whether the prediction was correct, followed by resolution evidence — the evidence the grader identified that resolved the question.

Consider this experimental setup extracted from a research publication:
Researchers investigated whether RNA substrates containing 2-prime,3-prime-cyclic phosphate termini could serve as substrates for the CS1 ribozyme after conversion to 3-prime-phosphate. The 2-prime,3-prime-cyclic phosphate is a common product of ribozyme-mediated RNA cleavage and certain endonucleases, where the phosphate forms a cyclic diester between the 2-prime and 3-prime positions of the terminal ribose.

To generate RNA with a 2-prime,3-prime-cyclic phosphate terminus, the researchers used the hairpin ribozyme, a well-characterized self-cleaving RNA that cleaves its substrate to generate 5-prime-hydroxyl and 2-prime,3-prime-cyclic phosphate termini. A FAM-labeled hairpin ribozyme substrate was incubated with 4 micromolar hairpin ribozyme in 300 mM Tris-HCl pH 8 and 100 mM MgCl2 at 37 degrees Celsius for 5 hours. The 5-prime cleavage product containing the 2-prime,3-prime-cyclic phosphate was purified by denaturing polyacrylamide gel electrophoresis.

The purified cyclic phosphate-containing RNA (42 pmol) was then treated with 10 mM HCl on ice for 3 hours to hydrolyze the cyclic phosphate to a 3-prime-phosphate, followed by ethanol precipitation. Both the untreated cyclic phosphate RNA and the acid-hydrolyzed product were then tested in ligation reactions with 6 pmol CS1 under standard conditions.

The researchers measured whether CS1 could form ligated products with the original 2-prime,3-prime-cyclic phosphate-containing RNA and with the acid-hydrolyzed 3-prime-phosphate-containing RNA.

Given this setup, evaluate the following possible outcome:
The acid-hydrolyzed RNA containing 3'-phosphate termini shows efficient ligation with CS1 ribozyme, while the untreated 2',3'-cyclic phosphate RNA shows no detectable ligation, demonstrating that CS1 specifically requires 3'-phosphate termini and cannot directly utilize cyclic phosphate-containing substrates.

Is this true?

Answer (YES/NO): YES